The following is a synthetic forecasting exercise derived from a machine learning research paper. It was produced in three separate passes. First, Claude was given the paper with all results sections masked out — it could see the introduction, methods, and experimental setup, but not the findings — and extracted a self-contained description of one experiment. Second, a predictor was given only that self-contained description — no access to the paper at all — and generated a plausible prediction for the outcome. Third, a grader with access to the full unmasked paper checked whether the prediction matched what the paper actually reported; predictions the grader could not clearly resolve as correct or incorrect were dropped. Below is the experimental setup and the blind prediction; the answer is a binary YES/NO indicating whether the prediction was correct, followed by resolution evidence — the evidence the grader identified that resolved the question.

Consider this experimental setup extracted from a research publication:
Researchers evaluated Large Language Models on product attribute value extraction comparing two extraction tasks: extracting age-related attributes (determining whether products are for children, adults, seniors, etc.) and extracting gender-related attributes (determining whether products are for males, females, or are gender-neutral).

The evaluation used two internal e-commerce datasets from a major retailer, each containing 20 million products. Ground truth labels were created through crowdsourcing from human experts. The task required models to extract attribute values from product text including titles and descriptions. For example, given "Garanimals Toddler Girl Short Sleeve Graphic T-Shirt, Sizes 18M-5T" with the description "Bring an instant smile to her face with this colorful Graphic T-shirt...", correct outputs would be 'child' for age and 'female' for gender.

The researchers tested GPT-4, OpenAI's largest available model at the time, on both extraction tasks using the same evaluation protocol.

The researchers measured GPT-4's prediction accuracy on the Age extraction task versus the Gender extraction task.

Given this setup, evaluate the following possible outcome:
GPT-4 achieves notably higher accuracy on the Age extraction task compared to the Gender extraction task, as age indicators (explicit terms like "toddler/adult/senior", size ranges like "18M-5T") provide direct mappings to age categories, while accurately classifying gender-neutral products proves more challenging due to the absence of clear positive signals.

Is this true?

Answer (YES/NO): NO